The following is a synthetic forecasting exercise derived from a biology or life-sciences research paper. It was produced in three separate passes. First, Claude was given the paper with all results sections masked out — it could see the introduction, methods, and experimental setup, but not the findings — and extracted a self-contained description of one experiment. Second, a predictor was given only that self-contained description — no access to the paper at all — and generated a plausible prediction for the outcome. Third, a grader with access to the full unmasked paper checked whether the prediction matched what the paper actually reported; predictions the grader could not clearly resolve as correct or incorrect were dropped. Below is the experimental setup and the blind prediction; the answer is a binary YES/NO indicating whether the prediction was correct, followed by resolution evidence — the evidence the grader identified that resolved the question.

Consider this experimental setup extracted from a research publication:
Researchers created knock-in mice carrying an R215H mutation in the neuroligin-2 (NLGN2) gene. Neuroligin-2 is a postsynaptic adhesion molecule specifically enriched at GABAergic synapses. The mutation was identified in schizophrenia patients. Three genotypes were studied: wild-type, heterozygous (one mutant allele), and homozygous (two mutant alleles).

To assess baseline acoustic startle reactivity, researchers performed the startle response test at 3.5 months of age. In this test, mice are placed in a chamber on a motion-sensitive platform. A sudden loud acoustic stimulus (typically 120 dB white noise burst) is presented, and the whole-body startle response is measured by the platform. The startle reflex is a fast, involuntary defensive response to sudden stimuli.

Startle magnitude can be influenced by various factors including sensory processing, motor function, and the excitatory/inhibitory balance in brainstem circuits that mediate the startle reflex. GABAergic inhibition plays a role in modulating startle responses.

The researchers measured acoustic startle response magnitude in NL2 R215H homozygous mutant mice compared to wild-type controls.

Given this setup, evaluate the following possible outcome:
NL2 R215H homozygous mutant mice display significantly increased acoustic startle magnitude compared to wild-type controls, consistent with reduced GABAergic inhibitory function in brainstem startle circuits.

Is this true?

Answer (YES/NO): NO